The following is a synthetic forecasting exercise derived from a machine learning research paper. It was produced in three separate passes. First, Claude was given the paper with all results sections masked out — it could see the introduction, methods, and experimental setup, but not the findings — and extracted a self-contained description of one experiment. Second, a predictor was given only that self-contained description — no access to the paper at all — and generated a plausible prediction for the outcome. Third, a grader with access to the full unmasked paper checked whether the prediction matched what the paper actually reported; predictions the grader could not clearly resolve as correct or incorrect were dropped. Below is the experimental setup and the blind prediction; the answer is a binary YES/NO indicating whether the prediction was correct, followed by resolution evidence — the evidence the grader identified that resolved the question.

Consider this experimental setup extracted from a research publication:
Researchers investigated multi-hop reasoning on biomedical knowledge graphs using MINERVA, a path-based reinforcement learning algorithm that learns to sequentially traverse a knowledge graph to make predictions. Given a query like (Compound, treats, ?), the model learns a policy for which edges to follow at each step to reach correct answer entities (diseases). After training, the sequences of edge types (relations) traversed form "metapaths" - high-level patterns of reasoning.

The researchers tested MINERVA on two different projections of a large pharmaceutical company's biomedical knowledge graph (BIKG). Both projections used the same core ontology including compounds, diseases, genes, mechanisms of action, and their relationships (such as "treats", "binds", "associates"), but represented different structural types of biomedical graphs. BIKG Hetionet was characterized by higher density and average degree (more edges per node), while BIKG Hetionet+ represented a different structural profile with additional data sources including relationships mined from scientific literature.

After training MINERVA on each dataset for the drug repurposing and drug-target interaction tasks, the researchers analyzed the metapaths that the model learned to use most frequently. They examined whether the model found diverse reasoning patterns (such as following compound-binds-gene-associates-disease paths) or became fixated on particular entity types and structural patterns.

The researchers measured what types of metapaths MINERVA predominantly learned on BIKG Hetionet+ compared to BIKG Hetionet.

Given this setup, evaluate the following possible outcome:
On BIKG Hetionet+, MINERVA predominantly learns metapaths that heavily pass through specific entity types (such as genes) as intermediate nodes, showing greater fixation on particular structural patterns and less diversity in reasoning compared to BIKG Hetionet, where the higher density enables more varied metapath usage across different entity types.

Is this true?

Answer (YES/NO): NO